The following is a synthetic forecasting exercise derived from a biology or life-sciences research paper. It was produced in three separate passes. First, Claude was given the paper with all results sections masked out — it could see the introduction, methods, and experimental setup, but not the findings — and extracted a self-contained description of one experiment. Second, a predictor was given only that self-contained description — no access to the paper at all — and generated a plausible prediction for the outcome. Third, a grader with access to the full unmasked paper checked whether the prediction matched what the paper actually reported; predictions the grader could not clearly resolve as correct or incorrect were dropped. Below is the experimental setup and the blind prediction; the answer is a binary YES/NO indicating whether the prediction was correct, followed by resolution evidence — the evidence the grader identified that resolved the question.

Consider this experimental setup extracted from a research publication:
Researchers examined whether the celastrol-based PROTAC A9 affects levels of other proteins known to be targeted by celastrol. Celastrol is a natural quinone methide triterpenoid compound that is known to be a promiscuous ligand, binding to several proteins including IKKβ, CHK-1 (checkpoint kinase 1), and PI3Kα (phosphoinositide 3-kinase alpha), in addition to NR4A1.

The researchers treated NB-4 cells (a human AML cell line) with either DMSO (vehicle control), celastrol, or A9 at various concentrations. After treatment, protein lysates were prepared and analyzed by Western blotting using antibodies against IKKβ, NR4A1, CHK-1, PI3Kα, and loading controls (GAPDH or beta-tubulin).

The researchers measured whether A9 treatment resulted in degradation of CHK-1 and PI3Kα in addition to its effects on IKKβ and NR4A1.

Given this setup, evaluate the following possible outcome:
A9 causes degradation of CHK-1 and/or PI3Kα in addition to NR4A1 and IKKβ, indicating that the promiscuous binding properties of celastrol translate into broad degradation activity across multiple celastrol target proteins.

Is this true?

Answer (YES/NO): NO